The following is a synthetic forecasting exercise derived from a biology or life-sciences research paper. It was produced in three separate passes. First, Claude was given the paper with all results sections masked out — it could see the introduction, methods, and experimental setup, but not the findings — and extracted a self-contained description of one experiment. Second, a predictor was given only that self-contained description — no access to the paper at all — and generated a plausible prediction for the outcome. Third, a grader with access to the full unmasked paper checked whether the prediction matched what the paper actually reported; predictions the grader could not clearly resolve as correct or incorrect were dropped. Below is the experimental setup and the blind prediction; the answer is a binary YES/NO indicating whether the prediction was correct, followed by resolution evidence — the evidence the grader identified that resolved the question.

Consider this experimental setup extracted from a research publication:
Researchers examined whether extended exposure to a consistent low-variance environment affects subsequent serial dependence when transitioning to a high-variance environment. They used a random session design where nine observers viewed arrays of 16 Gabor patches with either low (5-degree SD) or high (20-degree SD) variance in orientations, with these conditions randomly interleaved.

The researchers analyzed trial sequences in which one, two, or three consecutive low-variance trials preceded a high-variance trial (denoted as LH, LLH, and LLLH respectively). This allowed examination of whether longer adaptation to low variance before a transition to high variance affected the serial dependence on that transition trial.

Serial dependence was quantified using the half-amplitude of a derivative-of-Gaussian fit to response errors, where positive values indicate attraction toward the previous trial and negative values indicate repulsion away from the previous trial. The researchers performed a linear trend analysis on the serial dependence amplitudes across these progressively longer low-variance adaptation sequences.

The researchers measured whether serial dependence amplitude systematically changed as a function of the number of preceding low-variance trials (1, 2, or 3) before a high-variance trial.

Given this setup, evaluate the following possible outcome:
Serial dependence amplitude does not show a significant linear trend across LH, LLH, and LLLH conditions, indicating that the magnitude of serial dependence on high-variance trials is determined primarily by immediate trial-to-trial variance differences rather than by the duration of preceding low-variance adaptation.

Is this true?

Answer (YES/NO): NO